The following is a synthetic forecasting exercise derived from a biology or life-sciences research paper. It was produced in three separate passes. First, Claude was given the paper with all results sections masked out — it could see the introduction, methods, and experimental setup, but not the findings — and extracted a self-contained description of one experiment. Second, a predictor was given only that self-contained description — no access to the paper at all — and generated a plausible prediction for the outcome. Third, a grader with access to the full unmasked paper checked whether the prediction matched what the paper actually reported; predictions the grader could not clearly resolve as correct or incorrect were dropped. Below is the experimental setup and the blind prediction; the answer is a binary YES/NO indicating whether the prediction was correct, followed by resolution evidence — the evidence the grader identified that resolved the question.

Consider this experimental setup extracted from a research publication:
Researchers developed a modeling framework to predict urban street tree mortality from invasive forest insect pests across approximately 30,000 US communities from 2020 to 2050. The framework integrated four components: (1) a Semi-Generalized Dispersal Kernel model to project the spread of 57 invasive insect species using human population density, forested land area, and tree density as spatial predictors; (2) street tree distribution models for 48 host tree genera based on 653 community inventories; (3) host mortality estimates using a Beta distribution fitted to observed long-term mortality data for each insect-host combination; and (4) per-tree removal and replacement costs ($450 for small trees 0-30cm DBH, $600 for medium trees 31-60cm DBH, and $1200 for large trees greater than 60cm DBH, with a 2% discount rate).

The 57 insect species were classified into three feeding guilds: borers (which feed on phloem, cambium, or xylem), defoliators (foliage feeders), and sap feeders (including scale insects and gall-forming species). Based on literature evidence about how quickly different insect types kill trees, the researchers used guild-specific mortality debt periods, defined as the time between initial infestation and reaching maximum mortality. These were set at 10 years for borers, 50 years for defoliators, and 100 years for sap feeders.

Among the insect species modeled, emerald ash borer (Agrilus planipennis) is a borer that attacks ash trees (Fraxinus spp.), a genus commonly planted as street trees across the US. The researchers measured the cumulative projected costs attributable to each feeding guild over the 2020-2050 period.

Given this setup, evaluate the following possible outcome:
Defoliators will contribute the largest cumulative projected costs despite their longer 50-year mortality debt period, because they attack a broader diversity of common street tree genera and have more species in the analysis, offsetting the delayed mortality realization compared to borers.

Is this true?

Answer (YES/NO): NO